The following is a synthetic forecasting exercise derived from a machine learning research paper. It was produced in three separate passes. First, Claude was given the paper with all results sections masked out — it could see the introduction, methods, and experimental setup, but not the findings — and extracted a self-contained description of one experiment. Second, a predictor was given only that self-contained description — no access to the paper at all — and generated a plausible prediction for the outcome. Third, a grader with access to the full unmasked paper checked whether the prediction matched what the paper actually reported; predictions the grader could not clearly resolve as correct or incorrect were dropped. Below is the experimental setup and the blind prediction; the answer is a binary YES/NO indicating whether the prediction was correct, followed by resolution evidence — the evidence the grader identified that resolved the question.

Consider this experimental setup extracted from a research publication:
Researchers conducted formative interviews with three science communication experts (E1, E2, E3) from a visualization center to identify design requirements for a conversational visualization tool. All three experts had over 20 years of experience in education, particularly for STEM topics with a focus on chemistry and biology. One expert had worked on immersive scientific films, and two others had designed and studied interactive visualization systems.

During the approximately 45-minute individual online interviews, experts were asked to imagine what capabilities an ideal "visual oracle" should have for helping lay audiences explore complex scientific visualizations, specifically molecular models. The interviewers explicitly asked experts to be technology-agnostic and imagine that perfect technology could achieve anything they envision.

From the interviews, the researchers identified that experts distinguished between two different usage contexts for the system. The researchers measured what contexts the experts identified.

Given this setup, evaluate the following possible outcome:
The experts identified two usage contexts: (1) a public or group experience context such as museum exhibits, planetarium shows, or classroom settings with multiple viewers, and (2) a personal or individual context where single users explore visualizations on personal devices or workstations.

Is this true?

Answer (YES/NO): NO